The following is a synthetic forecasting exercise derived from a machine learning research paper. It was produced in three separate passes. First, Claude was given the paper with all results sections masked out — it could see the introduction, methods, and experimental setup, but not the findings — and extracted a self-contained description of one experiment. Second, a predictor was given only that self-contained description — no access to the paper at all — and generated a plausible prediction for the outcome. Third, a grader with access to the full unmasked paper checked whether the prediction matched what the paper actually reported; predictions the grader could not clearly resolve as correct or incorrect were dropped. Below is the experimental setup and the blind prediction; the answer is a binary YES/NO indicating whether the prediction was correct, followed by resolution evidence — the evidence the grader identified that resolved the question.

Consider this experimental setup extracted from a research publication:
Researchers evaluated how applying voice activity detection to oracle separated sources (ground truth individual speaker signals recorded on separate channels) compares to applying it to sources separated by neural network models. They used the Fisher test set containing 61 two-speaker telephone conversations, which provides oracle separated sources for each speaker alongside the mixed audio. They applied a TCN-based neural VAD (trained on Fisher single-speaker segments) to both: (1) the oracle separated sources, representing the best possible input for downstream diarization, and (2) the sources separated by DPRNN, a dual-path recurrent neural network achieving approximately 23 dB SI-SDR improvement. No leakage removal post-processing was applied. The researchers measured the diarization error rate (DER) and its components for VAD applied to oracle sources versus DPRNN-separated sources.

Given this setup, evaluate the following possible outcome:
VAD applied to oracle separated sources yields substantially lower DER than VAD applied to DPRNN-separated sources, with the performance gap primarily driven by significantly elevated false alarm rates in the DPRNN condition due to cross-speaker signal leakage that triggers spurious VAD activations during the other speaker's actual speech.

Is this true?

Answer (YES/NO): YES